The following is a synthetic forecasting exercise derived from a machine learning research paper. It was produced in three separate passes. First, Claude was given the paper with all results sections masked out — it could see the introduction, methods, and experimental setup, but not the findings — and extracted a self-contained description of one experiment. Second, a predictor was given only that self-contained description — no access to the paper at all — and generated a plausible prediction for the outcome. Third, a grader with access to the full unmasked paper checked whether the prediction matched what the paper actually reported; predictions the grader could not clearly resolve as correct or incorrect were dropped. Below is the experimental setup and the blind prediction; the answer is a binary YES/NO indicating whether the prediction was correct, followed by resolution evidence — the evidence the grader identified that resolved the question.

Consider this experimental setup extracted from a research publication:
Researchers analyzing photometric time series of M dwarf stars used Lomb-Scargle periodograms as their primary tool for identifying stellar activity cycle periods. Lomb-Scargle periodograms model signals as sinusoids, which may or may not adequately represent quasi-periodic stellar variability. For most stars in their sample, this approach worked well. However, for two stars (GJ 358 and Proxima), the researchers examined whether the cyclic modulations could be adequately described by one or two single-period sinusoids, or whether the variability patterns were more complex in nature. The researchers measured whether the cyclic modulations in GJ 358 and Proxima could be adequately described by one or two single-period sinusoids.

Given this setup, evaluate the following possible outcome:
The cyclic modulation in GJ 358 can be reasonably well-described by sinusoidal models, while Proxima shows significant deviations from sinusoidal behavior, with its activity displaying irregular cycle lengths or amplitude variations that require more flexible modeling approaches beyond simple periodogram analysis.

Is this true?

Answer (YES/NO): NO